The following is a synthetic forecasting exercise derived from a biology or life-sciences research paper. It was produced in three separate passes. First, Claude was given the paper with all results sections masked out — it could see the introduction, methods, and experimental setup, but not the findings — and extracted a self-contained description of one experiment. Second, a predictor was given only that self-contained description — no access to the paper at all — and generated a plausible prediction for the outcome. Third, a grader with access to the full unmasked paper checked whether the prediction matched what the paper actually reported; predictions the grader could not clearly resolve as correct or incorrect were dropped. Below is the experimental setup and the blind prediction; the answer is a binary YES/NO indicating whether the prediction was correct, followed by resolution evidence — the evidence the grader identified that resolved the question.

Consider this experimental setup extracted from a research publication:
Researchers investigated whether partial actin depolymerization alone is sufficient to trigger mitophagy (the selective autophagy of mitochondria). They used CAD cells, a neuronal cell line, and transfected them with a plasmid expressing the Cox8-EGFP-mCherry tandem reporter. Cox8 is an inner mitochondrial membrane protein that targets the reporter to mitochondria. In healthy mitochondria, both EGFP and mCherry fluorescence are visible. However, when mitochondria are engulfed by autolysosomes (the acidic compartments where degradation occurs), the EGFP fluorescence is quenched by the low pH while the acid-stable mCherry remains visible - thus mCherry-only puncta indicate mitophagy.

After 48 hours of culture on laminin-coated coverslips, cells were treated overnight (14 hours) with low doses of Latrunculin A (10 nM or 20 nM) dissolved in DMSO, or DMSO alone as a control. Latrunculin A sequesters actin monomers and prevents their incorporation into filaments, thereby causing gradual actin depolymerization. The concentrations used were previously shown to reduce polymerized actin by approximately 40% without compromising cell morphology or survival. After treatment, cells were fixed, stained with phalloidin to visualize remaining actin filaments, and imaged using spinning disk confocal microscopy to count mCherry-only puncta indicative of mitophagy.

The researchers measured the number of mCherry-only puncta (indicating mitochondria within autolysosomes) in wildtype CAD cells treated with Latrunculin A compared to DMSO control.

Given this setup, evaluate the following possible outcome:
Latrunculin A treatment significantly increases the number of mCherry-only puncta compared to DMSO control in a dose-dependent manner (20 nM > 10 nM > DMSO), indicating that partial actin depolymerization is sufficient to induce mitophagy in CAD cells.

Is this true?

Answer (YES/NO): NO